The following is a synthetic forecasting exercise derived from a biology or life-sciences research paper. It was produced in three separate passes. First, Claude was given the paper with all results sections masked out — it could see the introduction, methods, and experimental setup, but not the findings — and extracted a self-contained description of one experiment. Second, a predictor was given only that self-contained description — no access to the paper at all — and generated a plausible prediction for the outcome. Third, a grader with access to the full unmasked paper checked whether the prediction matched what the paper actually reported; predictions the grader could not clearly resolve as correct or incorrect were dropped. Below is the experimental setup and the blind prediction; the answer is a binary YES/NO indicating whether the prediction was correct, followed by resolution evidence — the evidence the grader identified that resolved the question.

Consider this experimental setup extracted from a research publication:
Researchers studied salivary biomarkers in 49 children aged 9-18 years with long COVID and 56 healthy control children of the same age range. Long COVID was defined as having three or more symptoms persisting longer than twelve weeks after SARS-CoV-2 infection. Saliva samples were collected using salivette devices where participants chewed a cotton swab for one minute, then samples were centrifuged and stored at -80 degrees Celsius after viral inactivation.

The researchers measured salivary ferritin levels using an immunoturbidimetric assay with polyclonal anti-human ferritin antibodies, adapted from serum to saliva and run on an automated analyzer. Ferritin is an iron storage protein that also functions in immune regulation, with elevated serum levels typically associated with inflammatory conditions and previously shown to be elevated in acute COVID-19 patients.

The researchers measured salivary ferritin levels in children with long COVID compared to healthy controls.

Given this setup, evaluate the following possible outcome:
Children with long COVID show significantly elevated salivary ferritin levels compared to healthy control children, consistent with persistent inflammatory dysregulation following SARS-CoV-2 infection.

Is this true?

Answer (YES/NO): NO